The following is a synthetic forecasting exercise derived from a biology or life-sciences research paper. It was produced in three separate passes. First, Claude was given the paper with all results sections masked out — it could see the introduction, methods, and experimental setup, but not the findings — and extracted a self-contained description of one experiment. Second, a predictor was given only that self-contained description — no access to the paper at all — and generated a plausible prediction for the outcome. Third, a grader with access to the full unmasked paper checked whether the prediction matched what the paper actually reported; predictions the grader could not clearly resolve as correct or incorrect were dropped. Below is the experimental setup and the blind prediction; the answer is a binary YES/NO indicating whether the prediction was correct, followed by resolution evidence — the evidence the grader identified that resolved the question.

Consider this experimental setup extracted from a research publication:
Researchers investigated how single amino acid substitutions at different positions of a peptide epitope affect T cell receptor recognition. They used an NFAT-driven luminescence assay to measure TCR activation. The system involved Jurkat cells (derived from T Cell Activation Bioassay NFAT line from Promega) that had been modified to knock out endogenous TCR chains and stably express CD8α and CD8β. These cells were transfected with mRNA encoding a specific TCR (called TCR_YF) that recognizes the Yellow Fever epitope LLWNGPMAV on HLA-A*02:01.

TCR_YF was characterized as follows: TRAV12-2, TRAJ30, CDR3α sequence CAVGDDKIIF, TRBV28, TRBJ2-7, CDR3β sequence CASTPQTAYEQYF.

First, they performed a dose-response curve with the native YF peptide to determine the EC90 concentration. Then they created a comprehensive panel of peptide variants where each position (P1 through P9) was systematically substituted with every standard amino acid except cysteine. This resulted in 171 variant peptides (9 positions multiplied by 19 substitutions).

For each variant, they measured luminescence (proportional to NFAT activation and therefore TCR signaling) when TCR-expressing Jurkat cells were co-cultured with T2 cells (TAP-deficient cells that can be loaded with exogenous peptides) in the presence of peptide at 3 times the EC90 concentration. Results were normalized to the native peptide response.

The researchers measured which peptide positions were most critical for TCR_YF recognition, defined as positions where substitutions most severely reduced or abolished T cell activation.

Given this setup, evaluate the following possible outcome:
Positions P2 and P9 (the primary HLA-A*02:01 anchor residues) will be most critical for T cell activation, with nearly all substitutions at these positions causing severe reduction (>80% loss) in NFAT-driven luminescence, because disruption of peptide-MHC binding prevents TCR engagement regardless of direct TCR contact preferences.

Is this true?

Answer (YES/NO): NO